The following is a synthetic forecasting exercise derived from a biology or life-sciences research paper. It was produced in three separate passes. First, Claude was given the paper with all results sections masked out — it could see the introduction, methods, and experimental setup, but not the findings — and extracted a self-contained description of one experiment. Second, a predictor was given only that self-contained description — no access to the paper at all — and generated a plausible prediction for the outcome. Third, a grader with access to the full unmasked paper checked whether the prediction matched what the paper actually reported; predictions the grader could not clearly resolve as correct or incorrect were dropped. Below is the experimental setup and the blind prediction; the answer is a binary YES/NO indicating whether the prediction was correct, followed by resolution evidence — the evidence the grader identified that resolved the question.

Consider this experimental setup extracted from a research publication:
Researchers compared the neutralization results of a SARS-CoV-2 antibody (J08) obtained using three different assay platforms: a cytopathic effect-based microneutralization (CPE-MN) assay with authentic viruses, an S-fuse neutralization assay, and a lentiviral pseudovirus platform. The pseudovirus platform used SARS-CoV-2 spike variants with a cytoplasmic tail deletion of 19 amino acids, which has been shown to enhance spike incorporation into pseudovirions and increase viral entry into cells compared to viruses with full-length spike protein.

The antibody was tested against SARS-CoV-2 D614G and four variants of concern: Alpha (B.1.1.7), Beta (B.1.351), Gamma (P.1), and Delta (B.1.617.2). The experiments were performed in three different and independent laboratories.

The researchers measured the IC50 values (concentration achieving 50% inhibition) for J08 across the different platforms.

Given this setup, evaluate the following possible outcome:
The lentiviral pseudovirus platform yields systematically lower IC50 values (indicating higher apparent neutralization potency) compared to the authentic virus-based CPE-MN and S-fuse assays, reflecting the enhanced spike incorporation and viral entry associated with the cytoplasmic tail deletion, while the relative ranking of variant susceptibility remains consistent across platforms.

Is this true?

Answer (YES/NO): NO